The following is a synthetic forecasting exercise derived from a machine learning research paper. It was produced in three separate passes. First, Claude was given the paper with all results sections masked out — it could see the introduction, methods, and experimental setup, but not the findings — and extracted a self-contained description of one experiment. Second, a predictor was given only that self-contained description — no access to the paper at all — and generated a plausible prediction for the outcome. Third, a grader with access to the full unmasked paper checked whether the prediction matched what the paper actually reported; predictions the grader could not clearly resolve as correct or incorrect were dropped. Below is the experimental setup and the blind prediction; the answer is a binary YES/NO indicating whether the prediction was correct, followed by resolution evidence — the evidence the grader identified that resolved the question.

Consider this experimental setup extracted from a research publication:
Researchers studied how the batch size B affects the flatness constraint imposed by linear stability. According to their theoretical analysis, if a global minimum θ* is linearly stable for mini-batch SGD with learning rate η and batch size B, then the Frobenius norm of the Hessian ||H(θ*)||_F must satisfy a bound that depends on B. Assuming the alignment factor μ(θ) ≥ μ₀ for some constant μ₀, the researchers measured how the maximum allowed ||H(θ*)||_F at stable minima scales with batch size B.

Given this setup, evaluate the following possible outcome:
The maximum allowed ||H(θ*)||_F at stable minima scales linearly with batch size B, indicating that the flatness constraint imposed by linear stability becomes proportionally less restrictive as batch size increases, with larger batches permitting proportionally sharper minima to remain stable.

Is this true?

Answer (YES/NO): NO